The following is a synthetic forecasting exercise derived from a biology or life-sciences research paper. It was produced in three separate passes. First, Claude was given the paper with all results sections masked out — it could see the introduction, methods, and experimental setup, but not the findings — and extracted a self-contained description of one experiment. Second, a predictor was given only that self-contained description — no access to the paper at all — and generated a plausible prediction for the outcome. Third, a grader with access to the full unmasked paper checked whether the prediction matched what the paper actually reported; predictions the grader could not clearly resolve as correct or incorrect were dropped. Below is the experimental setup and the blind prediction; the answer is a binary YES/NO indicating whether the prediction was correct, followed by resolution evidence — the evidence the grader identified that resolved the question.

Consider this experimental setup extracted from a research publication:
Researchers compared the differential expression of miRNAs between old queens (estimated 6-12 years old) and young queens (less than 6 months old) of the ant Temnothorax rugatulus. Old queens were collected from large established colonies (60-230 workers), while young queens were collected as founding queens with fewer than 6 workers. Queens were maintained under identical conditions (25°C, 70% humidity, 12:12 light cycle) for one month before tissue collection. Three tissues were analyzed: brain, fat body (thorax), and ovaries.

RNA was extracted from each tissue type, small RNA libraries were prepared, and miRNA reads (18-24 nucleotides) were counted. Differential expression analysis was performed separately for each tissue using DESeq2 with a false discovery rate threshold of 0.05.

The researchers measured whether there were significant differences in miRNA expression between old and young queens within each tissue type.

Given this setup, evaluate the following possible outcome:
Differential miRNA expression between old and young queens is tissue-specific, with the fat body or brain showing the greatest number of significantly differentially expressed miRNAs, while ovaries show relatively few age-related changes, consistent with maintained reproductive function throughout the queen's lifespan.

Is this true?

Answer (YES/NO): NO